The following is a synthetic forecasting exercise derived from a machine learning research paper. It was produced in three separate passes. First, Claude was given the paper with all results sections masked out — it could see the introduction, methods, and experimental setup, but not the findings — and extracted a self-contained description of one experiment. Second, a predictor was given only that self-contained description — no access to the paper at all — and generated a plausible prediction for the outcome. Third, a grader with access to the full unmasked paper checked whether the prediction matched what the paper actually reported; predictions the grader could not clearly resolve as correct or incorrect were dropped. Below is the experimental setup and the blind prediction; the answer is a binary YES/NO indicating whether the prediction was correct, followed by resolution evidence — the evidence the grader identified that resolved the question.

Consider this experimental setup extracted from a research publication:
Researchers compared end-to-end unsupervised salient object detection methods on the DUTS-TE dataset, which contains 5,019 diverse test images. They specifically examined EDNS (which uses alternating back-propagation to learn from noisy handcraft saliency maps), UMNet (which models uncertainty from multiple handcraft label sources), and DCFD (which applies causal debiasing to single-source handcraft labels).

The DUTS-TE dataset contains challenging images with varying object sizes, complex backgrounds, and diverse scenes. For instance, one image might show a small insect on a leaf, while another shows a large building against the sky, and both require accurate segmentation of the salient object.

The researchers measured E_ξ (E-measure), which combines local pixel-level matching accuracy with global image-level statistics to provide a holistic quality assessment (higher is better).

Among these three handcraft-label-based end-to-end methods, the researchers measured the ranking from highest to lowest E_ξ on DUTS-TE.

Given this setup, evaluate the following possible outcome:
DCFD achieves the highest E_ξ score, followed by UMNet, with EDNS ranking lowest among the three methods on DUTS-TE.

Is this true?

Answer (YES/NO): NO